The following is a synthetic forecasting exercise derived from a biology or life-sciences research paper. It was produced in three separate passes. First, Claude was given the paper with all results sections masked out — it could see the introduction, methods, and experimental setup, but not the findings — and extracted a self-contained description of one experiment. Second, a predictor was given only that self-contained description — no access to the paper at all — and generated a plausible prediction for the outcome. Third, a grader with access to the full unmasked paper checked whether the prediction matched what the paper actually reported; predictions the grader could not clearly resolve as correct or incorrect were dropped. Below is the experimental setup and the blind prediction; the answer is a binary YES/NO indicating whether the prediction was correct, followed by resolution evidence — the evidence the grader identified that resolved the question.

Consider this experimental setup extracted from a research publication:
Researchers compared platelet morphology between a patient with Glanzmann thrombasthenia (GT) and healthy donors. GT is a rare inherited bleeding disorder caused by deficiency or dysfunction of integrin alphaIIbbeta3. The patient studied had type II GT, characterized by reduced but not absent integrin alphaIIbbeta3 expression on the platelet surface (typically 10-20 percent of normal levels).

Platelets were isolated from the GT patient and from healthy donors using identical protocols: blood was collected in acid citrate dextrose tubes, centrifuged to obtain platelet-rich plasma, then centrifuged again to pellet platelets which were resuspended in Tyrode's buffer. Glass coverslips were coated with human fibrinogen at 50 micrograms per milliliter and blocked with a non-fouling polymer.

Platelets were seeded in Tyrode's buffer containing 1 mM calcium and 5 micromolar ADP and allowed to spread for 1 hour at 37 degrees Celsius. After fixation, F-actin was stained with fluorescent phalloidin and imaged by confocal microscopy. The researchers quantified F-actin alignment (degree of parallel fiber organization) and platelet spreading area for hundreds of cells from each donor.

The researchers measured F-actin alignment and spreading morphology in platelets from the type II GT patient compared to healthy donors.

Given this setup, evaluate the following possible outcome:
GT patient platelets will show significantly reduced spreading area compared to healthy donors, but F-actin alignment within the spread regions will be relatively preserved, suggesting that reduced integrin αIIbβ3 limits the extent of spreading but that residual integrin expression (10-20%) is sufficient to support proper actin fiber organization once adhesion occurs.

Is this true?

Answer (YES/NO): NO